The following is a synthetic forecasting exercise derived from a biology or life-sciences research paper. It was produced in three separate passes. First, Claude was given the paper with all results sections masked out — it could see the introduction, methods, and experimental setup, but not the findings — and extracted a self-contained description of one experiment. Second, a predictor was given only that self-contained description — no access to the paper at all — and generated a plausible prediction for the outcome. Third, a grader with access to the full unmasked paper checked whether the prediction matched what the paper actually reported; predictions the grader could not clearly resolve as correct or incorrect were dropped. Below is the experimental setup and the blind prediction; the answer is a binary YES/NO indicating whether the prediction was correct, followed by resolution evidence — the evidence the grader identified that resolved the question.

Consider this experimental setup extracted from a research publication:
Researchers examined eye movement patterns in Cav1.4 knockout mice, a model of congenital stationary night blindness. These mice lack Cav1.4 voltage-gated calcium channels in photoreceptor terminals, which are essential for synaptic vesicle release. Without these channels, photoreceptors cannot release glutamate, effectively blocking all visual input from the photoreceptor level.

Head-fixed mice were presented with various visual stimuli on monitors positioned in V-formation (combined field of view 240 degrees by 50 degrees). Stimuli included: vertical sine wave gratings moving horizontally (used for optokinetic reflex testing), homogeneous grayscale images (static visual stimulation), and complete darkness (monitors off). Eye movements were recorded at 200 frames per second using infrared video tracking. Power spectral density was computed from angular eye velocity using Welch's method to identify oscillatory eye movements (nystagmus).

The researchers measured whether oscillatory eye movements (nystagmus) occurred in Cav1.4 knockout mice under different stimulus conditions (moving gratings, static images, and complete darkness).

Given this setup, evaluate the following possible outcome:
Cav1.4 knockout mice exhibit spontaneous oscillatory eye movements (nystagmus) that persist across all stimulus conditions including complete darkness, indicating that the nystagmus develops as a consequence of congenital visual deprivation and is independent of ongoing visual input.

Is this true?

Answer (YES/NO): YES